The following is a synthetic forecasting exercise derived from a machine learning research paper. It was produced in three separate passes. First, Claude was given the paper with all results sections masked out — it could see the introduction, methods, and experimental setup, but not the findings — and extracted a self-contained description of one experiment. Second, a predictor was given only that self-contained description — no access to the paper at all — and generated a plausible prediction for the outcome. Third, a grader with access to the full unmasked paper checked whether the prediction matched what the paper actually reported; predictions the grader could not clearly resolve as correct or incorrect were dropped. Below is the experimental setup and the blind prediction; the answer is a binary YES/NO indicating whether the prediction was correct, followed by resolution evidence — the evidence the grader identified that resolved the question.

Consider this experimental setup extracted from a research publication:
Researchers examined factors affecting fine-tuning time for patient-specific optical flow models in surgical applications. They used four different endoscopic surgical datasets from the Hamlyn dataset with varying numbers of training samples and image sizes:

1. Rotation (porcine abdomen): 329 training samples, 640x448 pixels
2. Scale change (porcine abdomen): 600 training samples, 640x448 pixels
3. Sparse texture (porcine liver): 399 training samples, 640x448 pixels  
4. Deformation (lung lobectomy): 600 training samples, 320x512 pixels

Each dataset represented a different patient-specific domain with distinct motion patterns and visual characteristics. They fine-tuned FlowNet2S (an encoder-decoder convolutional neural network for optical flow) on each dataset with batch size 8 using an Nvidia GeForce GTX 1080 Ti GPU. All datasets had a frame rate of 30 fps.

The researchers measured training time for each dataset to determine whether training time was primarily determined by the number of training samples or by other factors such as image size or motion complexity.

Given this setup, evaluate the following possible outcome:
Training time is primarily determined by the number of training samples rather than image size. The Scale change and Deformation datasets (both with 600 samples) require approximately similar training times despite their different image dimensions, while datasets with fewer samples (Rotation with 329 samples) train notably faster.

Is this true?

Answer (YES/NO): NO